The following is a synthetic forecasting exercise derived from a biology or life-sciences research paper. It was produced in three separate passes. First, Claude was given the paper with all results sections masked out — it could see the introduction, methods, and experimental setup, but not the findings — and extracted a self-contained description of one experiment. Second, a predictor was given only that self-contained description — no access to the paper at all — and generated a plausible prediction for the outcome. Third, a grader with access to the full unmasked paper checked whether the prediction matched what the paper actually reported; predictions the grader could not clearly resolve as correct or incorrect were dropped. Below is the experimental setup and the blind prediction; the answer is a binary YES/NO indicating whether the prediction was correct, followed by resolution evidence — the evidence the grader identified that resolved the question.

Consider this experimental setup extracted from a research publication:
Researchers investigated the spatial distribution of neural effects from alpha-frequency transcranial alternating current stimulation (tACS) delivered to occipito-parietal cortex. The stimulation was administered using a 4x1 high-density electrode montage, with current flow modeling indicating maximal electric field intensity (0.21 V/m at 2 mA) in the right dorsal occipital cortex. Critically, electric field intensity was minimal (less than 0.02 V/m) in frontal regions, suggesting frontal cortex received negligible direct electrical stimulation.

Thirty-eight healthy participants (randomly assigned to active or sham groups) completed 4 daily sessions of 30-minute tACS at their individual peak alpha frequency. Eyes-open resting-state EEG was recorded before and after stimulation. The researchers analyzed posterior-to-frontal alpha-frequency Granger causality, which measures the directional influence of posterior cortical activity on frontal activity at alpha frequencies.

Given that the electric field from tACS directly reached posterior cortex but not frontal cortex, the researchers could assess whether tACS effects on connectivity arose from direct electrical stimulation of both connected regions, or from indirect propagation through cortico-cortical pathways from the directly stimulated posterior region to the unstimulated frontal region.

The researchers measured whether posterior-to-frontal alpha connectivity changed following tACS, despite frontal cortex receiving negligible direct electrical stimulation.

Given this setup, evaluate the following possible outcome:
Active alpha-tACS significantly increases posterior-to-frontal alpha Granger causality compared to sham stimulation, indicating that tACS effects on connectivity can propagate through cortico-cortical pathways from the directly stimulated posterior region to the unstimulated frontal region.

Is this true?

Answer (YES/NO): YES